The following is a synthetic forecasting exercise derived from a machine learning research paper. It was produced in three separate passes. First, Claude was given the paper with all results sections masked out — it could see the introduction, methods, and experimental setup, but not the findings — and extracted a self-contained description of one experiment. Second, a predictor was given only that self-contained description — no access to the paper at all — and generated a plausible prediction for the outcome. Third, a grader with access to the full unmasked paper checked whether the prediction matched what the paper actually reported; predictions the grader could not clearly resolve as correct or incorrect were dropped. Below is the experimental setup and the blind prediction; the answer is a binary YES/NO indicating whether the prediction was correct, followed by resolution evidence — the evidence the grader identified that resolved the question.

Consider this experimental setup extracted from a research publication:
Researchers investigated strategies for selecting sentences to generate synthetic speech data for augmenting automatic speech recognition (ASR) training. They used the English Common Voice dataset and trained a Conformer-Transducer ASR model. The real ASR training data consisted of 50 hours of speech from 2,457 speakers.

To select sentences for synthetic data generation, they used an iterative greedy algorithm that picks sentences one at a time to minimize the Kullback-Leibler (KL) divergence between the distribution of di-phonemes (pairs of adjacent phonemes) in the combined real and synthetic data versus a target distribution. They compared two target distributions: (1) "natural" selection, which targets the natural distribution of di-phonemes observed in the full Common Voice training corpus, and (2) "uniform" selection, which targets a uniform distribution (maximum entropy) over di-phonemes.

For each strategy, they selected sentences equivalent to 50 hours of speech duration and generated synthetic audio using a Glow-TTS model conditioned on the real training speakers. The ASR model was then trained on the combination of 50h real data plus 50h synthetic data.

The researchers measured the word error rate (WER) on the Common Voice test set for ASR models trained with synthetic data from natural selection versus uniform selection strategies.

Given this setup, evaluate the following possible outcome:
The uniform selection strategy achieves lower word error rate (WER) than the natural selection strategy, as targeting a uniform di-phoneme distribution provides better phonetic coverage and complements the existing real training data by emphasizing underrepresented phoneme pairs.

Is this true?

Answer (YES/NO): NO